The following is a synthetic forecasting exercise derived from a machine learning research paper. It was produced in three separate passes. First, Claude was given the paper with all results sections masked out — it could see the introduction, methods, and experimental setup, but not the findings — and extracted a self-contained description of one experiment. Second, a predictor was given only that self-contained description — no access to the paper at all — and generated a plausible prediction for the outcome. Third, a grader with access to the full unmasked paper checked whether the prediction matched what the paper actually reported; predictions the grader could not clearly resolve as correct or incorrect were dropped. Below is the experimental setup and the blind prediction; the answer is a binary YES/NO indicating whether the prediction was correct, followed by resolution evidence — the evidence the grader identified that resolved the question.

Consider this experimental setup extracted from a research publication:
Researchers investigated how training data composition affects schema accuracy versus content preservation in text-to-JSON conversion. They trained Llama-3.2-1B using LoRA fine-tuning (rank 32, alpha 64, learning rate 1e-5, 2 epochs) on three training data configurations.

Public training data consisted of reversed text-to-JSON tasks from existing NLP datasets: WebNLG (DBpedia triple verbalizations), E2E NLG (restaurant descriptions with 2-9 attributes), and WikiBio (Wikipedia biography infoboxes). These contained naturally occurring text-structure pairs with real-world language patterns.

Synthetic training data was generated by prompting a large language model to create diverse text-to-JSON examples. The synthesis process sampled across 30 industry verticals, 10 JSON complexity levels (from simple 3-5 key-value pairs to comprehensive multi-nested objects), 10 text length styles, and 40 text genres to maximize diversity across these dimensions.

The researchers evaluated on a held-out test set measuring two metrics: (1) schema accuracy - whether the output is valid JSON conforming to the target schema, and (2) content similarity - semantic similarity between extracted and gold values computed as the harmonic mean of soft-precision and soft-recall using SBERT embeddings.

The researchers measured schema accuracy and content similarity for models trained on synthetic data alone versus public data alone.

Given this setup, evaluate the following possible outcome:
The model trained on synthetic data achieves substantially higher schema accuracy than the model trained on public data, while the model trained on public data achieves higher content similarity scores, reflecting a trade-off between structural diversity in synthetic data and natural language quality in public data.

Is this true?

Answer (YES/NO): NO